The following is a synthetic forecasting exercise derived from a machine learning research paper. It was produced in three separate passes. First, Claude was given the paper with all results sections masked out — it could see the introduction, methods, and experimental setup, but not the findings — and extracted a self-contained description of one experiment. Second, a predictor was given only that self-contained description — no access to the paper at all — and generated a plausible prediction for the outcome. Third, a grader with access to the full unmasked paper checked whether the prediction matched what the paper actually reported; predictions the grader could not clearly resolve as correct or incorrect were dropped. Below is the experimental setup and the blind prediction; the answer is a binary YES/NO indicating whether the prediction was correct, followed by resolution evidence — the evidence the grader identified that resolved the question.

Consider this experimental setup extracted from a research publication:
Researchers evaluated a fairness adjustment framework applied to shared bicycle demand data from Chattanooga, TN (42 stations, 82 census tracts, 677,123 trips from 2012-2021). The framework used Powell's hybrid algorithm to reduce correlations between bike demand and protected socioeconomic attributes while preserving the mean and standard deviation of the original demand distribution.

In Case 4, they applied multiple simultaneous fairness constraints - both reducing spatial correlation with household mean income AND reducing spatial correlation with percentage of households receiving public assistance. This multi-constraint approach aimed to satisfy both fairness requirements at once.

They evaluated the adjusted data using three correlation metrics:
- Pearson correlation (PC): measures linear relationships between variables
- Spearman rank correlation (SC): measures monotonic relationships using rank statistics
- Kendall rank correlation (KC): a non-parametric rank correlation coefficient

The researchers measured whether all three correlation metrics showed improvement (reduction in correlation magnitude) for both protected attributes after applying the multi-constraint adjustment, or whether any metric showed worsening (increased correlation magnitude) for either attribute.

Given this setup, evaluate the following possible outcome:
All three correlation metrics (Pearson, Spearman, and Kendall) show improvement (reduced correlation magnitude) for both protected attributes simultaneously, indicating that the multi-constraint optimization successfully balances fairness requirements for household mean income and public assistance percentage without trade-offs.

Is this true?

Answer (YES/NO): NO